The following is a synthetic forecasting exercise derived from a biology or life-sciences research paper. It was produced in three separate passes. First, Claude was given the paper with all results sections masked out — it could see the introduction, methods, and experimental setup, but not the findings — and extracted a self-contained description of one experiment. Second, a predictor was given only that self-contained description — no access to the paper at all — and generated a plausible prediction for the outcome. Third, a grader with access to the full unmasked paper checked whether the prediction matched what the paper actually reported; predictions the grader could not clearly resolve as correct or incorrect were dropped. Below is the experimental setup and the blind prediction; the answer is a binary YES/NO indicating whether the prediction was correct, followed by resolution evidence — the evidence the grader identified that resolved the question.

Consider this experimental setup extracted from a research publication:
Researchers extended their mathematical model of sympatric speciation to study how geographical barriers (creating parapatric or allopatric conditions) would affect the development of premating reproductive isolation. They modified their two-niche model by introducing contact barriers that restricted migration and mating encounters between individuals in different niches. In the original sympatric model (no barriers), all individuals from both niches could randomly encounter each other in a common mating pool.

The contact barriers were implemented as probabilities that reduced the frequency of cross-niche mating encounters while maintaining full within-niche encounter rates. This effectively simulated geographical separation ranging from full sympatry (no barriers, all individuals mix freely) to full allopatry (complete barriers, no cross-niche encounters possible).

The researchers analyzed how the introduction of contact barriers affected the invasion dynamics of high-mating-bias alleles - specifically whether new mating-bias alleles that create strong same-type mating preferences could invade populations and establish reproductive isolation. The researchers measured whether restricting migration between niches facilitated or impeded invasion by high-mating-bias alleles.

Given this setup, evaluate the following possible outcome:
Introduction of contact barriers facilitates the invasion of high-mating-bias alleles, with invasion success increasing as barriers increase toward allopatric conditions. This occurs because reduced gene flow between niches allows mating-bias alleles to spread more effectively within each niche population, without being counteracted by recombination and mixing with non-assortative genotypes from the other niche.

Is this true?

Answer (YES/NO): NO